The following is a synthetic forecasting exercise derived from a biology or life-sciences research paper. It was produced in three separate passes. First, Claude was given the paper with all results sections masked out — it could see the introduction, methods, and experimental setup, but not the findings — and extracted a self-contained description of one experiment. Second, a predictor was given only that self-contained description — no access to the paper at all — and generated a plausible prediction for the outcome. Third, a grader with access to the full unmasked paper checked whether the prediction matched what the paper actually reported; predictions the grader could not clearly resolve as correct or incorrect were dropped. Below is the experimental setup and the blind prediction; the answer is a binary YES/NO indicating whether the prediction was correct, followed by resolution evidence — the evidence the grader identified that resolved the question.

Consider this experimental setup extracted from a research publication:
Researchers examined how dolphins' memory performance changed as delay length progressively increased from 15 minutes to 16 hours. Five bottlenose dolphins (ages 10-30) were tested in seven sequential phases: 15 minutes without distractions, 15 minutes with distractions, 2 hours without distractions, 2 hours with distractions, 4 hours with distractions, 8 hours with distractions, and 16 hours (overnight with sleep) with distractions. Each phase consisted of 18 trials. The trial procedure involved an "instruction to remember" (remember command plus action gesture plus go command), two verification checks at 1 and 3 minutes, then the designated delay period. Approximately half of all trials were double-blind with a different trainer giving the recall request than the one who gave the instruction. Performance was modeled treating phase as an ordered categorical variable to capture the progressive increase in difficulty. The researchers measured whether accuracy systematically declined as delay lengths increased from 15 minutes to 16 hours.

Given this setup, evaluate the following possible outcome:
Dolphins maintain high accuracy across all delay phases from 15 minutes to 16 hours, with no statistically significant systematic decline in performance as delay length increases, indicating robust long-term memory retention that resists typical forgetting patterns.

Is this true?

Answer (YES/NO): YES